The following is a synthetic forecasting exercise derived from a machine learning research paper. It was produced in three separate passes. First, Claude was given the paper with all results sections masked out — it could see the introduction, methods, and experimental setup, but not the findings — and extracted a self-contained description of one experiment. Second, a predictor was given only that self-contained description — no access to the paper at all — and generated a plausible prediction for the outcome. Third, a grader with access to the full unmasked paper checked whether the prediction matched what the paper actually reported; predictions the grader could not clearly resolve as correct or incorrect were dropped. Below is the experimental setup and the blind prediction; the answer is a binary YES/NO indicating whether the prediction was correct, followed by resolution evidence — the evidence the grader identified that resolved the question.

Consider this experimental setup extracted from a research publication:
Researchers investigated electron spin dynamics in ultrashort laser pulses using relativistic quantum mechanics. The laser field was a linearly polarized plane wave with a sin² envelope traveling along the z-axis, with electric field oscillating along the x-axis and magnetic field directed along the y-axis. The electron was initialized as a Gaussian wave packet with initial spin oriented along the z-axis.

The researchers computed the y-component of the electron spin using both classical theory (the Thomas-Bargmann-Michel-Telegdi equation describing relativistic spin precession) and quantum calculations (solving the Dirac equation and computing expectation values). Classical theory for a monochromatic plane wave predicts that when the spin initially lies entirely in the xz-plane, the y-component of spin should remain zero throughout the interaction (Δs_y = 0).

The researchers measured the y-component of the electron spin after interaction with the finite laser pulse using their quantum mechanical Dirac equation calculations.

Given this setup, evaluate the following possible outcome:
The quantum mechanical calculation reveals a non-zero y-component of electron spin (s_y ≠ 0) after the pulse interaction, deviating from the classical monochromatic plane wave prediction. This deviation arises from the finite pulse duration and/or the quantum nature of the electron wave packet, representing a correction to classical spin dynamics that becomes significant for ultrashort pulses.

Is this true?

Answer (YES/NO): NO